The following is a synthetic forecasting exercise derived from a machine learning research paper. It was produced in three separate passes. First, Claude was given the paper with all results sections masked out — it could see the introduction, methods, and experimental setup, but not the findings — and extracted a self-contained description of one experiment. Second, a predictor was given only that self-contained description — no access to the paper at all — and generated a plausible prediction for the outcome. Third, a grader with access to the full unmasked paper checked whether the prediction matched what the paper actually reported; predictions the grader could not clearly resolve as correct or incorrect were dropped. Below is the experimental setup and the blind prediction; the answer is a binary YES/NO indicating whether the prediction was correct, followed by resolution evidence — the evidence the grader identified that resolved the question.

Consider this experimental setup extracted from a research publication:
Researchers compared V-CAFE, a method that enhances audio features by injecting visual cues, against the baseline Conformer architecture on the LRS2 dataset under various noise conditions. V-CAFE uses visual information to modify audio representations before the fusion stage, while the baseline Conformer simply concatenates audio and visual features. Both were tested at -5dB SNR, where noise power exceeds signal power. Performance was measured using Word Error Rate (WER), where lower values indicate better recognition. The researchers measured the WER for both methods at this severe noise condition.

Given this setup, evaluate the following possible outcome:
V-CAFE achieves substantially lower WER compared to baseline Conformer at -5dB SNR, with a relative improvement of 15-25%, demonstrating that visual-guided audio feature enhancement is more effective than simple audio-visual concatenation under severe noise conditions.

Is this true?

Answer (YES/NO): NO